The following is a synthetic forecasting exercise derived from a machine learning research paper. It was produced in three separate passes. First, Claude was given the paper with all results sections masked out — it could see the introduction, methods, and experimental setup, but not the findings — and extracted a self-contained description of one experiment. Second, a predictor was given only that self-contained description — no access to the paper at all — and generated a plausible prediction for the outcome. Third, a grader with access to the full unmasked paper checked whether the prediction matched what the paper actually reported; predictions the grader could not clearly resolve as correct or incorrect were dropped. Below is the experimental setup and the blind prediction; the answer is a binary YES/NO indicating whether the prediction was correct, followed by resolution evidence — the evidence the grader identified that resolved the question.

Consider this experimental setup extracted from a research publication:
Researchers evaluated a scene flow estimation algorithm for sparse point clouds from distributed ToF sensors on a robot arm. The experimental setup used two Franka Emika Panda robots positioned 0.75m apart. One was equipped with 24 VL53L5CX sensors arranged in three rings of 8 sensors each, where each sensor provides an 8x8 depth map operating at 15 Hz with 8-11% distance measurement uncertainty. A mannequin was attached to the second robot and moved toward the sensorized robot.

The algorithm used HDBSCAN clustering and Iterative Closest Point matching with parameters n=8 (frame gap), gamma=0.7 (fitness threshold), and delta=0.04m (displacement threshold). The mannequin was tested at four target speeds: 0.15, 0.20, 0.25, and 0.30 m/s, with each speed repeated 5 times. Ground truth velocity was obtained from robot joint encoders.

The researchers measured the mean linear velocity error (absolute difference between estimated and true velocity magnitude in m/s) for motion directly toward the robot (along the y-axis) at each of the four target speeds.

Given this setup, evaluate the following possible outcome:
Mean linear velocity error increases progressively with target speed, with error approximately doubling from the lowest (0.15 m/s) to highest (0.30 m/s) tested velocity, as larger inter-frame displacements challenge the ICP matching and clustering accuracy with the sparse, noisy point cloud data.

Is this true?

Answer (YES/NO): YES